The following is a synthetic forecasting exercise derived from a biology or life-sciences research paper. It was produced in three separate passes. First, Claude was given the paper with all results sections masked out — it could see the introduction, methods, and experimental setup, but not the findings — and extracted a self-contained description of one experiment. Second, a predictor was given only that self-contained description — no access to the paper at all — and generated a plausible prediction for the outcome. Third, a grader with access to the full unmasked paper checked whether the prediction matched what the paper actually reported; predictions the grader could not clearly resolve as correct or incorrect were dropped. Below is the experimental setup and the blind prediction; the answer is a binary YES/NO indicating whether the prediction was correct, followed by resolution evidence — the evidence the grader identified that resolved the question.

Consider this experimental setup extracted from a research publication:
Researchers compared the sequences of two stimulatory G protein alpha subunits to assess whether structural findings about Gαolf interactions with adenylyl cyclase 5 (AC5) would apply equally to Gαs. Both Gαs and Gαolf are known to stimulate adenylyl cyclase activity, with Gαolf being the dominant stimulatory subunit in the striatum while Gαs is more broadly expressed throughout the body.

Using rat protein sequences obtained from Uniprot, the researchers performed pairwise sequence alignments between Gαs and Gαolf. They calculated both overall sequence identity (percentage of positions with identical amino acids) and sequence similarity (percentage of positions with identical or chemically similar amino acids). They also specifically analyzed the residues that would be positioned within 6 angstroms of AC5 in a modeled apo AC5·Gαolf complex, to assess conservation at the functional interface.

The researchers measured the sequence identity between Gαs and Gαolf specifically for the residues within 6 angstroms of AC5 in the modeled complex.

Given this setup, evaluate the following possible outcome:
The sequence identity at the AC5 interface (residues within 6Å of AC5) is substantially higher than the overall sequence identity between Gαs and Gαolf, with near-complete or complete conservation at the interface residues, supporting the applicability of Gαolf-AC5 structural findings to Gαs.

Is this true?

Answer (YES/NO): YES